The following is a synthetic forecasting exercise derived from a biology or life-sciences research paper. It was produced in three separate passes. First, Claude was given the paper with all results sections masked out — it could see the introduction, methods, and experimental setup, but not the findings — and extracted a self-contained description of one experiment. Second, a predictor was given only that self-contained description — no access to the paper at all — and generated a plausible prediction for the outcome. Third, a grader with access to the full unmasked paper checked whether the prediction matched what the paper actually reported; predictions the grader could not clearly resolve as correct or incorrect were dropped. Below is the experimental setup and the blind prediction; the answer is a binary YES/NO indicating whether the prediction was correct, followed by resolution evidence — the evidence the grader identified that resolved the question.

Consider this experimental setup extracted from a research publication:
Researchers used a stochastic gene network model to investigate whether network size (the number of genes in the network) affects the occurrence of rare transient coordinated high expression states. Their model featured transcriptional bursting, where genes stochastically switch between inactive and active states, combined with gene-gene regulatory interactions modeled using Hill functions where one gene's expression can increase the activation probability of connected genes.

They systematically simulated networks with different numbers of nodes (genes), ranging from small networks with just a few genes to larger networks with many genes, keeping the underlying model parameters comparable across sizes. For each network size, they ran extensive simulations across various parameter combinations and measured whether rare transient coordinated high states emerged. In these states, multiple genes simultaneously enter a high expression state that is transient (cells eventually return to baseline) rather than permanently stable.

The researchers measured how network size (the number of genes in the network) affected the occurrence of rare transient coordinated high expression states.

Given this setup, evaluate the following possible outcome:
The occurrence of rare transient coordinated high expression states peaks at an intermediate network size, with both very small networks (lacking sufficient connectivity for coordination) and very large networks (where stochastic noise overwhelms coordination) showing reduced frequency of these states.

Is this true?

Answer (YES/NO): NO